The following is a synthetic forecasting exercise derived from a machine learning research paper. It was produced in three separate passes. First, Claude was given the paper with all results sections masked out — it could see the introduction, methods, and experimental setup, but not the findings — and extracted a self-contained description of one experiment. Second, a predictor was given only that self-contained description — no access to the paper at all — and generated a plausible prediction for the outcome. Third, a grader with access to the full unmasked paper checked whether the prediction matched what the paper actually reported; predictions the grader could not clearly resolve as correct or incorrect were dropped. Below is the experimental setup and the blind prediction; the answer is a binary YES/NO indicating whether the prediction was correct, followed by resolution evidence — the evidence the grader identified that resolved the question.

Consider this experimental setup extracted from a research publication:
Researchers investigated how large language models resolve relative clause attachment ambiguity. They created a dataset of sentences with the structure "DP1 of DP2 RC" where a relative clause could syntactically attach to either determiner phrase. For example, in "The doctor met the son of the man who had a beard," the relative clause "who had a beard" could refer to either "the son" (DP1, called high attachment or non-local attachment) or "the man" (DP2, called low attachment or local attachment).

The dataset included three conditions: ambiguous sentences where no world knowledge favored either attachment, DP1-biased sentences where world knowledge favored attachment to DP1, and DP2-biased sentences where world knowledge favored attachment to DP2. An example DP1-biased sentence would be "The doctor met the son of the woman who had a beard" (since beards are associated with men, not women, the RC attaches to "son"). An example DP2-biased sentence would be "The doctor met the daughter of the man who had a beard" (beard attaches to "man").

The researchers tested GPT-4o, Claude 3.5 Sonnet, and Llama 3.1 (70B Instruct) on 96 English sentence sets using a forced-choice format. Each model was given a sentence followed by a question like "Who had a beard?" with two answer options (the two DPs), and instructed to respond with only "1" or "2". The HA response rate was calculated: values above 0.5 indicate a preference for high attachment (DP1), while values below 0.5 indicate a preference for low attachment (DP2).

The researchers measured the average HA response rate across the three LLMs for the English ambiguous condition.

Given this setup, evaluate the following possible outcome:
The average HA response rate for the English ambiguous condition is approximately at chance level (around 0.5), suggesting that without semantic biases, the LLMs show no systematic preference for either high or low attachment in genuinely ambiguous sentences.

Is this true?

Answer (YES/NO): NO